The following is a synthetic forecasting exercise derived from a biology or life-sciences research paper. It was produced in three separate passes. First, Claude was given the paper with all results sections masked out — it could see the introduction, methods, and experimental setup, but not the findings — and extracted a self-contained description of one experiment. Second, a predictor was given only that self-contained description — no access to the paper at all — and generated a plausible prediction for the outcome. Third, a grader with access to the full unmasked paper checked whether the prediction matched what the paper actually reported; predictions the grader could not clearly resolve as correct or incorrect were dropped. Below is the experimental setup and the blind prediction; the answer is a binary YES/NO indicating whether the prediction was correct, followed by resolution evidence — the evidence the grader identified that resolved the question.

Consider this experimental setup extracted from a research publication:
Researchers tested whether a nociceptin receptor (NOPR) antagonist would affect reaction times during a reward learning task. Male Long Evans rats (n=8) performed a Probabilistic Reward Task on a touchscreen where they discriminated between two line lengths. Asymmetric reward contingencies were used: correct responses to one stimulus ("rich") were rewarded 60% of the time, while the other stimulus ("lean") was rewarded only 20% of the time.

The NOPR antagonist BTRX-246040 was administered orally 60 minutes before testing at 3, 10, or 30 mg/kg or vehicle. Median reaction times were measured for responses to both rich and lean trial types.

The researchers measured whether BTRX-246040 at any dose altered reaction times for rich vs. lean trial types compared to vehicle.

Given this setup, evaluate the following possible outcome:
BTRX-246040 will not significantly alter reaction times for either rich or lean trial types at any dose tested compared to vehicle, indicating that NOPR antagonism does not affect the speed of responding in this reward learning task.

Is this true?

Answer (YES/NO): YES